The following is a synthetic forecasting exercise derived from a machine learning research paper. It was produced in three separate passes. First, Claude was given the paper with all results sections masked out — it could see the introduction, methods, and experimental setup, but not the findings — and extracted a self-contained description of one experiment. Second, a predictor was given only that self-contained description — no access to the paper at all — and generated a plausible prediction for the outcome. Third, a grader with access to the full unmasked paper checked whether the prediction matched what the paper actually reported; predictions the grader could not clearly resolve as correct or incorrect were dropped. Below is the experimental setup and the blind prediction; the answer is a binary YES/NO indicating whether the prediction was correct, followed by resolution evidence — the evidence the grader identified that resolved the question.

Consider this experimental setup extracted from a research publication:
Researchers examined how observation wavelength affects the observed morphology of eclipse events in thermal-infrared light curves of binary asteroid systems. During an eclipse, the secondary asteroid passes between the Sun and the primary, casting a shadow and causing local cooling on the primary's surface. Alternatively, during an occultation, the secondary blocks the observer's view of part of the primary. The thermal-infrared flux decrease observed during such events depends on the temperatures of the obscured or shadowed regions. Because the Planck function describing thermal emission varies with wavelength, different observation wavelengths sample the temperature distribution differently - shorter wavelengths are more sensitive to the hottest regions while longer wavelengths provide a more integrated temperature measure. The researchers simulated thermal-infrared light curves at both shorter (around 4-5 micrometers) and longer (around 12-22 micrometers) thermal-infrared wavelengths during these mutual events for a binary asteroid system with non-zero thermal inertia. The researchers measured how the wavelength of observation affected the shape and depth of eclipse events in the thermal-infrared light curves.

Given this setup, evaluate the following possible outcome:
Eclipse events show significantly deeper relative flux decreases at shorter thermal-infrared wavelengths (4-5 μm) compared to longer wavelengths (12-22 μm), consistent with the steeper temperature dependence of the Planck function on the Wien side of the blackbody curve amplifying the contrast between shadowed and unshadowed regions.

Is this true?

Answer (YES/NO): YES